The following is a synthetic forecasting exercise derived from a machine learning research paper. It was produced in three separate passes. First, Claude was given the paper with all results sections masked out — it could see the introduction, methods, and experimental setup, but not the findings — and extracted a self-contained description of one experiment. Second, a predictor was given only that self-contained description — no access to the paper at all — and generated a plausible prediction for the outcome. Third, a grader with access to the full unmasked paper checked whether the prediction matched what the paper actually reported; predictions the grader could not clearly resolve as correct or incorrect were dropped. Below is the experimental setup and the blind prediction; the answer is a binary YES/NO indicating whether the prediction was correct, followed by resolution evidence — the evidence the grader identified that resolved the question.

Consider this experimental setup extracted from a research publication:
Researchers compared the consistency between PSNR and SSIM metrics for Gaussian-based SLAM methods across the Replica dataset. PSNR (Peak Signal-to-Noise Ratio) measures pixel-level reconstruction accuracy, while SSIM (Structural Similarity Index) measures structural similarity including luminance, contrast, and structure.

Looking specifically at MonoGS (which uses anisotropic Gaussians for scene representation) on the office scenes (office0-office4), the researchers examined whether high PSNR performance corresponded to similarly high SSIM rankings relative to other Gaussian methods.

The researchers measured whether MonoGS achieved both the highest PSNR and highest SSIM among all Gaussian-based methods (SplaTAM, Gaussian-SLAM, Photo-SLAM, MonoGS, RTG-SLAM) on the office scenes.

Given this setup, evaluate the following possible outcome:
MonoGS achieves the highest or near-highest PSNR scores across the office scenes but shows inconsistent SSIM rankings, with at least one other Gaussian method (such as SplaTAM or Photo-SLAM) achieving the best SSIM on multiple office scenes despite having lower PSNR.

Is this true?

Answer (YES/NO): NO